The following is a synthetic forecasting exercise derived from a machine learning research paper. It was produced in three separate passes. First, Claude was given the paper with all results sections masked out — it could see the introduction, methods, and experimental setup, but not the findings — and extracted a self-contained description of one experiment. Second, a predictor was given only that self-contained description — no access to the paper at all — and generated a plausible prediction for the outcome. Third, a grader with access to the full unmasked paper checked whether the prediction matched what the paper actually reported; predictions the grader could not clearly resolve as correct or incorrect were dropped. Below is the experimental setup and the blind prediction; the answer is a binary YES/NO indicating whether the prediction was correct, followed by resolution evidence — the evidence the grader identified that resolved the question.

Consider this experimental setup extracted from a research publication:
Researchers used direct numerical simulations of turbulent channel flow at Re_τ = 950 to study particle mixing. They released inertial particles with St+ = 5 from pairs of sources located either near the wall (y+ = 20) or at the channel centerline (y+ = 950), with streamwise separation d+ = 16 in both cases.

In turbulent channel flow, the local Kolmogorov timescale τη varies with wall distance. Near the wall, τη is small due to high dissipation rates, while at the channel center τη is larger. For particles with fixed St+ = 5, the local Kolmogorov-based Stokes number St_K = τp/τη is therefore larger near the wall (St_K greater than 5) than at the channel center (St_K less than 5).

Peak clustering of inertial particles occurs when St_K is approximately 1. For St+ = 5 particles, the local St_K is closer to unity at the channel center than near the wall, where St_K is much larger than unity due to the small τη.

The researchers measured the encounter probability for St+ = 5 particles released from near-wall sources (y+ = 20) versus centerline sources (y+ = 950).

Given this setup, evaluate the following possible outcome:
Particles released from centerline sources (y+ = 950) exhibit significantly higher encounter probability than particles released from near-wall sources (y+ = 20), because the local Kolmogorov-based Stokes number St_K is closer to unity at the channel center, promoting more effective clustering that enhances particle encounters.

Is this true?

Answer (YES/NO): NO